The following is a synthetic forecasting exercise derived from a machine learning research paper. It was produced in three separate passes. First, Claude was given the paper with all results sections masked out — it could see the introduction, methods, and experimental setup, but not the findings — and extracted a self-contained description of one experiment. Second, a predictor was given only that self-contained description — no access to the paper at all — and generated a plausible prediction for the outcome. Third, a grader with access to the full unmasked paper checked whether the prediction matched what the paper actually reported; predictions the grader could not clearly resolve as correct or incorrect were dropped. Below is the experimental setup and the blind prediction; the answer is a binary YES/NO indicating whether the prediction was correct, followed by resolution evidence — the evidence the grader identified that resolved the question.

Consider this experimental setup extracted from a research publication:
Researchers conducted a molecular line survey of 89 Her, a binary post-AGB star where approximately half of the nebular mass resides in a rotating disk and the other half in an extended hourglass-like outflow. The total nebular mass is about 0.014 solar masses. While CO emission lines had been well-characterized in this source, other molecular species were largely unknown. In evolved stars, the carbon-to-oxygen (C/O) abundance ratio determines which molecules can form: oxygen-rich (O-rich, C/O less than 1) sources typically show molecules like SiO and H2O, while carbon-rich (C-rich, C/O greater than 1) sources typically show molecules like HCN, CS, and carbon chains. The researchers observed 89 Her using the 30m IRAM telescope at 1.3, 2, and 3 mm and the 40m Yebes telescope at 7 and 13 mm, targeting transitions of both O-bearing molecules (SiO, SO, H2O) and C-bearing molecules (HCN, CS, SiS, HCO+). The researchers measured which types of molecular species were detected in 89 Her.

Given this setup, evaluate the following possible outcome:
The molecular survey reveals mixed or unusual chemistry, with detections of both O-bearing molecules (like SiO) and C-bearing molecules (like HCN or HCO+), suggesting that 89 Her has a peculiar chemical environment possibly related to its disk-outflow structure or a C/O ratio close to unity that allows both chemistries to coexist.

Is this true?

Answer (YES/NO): NO